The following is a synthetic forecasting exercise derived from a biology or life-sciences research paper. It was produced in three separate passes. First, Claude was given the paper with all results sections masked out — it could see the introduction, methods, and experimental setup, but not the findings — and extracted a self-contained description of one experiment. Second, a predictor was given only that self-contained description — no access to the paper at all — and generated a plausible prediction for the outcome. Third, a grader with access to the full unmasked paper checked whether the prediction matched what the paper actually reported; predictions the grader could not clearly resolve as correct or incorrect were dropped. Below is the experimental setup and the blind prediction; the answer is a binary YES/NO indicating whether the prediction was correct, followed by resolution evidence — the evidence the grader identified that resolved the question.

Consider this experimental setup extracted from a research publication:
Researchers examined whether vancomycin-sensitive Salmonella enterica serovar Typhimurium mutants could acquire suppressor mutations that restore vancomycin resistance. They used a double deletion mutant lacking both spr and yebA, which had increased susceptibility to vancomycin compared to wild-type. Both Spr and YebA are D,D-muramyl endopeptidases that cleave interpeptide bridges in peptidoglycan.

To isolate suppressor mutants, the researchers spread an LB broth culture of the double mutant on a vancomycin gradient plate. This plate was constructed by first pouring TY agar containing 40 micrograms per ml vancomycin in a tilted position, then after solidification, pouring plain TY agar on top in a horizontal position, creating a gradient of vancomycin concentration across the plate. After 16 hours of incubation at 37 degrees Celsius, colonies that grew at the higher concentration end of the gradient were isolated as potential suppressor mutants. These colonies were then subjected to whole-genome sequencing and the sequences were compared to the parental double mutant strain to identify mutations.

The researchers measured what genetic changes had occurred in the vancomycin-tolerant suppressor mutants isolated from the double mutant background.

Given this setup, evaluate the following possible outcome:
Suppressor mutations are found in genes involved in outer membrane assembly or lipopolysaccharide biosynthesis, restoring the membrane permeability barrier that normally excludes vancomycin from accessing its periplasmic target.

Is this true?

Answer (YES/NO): NO